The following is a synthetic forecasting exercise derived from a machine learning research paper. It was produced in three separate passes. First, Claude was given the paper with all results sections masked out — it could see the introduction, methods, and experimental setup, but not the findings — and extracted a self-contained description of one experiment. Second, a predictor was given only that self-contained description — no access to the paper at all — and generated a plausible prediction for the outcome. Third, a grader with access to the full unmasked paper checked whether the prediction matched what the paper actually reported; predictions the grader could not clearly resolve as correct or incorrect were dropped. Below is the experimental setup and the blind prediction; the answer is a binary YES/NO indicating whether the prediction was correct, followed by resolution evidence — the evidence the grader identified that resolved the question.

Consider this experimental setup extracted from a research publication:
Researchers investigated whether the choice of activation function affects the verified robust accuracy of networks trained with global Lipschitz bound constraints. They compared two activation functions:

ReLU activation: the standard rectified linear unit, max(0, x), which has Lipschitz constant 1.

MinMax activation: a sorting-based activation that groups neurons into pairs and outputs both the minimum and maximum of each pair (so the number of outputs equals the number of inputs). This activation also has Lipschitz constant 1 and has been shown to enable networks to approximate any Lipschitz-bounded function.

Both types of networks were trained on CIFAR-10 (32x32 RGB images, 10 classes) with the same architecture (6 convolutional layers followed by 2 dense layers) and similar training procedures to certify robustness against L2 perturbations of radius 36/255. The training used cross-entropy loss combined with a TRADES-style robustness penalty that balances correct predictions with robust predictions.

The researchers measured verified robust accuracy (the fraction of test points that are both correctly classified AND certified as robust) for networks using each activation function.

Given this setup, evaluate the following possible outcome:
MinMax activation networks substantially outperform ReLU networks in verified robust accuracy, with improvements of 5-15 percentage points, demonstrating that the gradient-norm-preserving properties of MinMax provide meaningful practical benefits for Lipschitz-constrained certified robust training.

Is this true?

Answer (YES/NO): YES